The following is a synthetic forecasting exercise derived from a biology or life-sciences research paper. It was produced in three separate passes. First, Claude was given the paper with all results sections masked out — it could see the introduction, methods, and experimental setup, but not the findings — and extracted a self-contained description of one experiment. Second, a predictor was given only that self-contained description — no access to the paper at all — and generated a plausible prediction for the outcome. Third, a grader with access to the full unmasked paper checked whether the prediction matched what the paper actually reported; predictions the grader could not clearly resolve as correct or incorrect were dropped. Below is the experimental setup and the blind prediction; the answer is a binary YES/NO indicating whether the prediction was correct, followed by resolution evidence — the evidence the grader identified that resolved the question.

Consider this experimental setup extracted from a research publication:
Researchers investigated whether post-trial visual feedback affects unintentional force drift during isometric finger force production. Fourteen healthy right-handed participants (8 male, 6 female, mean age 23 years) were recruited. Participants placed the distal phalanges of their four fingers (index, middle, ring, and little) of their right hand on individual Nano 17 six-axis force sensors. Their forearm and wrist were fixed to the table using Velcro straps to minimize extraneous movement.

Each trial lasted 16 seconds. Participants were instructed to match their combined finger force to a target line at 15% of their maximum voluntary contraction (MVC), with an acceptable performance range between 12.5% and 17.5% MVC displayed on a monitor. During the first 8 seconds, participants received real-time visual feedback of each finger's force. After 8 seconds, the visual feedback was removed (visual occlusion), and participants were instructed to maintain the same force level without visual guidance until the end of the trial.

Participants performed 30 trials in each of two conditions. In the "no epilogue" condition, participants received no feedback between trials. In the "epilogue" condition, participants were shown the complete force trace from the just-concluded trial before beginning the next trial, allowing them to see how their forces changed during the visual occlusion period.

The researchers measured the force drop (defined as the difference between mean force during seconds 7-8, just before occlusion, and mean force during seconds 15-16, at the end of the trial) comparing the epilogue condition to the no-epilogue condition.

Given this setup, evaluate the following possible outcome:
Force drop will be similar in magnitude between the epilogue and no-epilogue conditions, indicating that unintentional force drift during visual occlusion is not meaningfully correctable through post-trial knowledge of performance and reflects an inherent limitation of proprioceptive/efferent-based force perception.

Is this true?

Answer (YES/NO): NO